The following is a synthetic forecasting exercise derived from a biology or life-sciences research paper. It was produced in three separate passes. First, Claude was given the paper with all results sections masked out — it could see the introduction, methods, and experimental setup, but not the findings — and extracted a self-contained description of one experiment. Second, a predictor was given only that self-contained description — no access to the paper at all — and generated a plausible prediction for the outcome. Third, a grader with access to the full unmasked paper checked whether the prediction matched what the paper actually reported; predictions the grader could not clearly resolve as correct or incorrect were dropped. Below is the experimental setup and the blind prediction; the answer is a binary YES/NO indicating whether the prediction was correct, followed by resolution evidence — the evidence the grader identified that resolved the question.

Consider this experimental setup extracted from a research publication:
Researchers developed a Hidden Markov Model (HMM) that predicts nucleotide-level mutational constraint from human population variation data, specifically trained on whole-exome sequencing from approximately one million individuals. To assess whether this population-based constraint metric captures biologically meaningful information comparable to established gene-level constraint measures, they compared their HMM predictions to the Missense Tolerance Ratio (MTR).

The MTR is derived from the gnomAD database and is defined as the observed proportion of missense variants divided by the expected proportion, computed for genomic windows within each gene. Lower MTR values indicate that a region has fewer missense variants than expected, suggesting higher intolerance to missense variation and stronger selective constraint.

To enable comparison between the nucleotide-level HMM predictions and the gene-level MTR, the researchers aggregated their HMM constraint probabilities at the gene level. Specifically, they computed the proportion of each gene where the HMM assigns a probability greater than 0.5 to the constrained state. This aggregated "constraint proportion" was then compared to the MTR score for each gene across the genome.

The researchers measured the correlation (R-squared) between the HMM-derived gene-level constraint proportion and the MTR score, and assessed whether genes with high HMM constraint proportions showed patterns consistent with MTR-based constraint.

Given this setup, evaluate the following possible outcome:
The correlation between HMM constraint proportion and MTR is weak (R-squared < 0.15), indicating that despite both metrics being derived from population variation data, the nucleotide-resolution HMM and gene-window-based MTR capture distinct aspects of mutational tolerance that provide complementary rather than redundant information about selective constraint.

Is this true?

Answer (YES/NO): NO